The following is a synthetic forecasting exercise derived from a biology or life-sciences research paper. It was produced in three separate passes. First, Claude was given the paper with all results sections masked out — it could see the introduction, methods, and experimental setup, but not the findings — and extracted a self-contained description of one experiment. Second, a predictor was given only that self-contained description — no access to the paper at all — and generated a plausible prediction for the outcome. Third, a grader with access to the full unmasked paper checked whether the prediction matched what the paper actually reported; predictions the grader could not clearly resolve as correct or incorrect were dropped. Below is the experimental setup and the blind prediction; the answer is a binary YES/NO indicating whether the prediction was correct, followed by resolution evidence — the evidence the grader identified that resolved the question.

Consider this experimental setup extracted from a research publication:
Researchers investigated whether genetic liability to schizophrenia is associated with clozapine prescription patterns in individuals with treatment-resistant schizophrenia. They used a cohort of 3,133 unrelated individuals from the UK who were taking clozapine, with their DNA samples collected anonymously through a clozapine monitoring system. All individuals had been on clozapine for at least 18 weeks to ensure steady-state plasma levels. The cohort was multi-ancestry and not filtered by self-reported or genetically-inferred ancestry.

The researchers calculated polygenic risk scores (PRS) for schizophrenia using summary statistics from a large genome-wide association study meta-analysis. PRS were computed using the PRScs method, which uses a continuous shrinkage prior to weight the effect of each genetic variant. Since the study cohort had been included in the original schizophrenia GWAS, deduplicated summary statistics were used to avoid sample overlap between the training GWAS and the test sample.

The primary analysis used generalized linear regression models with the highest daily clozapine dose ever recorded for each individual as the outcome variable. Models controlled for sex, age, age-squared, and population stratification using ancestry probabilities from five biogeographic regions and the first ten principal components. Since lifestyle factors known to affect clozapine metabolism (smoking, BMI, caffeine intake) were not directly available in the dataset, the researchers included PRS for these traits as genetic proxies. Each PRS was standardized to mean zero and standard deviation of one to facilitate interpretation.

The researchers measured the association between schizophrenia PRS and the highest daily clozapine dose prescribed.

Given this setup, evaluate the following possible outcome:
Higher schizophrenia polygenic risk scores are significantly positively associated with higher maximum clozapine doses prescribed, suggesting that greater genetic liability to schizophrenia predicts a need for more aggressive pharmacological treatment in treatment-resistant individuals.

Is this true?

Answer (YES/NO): YES